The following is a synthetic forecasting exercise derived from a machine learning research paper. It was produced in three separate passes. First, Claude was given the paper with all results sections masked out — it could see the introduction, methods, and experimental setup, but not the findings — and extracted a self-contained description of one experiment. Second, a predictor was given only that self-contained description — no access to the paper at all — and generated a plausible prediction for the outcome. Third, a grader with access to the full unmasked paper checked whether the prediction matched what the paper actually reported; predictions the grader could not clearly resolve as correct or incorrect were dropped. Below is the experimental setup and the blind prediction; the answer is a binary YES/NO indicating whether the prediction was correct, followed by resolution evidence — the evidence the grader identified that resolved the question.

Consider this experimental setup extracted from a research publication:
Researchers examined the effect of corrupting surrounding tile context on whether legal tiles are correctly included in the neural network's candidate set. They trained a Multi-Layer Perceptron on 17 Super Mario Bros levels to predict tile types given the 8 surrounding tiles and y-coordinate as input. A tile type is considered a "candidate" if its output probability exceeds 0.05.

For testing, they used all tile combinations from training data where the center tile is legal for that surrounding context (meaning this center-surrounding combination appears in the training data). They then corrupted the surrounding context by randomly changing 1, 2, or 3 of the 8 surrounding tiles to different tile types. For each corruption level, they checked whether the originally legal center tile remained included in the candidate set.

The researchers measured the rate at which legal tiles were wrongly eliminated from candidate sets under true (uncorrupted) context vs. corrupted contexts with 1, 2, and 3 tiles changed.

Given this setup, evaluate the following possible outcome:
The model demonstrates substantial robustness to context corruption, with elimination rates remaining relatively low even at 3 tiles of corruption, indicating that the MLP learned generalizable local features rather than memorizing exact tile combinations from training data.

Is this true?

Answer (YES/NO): NO